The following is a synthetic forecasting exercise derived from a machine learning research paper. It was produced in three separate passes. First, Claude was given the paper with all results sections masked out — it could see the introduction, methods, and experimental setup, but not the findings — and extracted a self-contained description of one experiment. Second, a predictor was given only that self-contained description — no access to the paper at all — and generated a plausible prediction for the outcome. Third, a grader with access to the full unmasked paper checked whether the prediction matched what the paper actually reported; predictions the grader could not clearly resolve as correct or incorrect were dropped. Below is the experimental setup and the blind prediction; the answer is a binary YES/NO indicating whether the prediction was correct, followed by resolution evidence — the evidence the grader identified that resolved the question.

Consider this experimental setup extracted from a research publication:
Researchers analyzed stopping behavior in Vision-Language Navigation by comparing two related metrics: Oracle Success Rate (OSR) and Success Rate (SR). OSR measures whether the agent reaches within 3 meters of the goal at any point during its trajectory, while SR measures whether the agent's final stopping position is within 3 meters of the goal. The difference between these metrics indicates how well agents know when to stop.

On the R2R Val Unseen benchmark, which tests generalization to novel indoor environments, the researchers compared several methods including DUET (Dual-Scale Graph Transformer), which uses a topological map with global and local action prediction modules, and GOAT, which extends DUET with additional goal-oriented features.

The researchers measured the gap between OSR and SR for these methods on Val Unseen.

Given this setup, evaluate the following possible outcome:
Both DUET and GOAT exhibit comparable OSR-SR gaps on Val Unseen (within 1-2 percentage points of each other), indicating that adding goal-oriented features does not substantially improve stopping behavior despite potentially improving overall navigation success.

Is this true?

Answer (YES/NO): YES